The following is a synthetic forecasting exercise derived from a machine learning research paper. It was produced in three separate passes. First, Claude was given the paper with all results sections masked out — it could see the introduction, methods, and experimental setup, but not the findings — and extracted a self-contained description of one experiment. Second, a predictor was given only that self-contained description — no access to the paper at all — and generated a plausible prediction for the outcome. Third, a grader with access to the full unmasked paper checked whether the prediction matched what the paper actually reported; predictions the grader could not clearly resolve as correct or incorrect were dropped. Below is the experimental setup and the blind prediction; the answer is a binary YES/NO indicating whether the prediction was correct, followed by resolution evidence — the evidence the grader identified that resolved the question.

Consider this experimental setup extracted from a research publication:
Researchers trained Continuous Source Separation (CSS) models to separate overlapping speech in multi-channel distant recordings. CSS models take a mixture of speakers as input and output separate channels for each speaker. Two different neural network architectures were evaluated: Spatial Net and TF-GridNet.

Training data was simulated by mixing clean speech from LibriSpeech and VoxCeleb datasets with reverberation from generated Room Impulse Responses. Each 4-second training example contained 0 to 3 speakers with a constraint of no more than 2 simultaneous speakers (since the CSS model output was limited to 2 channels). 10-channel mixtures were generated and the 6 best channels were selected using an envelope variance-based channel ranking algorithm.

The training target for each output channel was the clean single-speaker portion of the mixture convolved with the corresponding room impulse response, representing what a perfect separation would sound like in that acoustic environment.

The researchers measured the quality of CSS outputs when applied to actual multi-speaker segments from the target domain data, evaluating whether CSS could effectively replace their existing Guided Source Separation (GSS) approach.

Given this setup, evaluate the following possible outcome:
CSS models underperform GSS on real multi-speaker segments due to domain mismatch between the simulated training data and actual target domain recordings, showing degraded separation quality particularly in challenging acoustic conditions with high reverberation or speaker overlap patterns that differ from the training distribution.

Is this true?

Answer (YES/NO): NO